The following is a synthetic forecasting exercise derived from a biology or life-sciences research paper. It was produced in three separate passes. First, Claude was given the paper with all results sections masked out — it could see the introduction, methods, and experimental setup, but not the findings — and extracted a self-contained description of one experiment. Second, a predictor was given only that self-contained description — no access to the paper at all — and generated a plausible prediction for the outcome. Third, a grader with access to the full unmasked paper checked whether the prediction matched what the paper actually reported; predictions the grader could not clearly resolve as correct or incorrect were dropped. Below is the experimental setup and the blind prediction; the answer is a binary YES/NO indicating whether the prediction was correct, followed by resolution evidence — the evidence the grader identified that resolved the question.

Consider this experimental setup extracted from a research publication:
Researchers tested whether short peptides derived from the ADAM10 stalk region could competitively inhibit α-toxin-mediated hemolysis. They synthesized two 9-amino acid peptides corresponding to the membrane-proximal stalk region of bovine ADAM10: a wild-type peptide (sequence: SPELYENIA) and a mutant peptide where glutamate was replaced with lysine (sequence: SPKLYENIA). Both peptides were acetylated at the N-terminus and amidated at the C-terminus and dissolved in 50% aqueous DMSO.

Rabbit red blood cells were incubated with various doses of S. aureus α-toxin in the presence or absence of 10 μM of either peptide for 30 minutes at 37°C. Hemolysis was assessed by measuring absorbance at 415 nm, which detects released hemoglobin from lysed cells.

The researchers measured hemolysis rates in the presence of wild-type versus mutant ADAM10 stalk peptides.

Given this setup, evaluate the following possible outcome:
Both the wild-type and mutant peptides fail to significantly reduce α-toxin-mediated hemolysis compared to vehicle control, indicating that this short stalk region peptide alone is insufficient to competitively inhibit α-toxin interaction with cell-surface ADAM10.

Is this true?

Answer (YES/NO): NO